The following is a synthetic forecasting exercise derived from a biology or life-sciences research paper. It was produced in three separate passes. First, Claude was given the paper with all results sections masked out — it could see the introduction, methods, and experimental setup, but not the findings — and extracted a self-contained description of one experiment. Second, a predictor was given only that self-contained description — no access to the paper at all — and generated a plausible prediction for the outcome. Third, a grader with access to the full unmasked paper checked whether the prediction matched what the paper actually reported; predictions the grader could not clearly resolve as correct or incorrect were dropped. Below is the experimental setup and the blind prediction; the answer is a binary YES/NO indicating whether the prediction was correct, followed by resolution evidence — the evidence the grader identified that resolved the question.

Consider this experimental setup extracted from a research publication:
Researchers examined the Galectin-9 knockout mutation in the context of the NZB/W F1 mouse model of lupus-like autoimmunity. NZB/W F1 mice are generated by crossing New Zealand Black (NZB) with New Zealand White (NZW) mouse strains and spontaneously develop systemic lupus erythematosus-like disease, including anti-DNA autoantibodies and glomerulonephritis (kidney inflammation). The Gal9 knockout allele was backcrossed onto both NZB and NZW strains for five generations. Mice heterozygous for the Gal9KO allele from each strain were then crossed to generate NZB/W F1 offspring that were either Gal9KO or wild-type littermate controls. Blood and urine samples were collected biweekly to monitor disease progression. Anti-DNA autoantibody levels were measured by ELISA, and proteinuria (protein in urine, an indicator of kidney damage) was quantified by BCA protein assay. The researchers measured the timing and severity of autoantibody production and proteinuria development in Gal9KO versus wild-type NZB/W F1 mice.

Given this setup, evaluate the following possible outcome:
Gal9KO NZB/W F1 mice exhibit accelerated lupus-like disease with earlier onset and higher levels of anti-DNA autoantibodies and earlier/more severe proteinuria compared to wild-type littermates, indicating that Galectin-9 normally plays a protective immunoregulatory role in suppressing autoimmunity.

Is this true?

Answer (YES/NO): YES